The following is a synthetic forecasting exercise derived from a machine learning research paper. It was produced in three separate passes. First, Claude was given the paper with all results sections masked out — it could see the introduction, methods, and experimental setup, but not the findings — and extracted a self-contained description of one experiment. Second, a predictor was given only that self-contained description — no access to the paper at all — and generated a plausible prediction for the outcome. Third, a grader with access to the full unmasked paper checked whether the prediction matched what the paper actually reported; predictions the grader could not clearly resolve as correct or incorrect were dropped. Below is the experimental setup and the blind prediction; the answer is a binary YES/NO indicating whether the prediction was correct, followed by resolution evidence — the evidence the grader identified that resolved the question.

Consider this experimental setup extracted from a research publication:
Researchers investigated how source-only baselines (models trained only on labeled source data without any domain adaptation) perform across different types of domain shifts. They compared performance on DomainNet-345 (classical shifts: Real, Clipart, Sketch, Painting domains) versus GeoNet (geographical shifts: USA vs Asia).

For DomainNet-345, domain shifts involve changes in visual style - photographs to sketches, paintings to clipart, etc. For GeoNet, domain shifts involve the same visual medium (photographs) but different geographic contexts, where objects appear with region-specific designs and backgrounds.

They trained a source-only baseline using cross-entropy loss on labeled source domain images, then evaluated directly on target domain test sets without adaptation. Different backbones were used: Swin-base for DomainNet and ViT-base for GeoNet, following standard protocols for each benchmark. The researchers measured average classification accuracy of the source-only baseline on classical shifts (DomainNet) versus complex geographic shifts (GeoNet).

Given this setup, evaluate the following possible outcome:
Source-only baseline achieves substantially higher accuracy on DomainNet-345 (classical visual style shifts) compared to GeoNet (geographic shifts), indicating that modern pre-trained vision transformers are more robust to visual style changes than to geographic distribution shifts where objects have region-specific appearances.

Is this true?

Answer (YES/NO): YES